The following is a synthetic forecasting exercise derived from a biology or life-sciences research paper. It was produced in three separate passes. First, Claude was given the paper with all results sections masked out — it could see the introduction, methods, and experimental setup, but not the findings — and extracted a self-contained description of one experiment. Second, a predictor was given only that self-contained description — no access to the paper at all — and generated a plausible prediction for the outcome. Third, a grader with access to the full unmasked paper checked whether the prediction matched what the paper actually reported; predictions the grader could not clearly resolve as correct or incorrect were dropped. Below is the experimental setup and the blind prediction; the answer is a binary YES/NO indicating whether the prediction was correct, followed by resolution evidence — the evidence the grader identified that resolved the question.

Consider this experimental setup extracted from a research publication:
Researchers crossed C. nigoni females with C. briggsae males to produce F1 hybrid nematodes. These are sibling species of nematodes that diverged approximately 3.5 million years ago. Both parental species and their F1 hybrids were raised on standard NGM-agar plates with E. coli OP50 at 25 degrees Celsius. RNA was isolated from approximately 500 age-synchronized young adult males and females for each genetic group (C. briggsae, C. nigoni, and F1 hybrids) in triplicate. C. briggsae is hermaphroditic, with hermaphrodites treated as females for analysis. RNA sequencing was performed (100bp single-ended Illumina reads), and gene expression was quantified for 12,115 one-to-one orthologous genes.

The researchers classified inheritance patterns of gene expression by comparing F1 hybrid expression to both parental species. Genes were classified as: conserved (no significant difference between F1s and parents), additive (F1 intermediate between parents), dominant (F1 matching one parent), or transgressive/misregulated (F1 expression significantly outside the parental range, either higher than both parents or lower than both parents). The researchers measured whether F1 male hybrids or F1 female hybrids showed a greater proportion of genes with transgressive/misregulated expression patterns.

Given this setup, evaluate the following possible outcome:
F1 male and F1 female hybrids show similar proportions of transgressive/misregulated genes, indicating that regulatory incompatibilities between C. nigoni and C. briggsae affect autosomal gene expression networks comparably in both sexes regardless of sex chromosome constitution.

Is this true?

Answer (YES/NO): NO